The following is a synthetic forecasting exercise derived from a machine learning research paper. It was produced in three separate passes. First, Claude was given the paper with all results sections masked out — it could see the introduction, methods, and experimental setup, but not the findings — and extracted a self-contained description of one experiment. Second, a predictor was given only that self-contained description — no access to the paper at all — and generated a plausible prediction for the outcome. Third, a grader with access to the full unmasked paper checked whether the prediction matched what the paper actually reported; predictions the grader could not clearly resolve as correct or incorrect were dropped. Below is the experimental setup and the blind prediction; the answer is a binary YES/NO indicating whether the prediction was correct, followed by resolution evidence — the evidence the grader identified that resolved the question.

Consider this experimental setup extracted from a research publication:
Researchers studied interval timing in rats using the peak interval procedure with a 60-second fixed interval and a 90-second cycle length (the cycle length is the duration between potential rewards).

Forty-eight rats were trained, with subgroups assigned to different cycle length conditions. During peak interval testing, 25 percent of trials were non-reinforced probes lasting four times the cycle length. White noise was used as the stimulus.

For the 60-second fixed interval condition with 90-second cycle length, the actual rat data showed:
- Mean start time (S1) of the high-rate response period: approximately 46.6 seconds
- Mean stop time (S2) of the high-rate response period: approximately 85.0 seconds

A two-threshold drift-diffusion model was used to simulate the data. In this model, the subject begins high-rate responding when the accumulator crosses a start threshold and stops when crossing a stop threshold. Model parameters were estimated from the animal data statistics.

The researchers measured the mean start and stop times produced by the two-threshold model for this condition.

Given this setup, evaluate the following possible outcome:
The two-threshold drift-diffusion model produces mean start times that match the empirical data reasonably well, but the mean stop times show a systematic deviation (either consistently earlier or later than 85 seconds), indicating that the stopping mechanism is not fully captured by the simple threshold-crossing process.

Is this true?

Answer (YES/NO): YES